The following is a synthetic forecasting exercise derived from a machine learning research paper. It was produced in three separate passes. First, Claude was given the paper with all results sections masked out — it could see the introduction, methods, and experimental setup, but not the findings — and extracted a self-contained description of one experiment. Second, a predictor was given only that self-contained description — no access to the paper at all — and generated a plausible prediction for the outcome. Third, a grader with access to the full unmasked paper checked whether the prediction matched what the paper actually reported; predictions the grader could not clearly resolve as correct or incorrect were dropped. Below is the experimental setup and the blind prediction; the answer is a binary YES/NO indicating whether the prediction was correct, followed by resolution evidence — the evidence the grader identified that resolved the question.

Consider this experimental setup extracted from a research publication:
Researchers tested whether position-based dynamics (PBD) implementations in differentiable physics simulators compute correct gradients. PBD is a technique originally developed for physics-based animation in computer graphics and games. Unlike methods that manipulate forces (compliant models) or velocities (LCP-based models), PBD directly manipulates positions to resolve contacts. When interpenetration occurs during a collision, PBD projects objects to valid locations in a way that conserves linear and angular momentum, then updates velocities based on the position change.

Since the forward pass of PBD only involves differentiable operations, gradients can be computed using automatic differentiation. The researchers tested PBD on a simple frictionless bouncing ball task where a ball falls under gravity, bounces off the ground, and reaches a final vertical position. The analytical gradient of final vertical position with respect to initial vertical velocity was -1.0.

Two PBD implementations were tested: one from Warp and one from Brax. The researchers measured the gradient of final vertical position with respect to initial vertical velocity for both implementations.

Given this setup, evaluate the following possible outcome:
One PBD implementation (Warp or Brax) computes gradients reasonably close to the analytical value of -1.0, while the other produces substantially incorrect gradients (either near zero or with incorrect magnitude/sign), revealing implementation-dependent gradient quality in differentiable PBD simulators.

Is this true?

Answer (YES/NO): NO